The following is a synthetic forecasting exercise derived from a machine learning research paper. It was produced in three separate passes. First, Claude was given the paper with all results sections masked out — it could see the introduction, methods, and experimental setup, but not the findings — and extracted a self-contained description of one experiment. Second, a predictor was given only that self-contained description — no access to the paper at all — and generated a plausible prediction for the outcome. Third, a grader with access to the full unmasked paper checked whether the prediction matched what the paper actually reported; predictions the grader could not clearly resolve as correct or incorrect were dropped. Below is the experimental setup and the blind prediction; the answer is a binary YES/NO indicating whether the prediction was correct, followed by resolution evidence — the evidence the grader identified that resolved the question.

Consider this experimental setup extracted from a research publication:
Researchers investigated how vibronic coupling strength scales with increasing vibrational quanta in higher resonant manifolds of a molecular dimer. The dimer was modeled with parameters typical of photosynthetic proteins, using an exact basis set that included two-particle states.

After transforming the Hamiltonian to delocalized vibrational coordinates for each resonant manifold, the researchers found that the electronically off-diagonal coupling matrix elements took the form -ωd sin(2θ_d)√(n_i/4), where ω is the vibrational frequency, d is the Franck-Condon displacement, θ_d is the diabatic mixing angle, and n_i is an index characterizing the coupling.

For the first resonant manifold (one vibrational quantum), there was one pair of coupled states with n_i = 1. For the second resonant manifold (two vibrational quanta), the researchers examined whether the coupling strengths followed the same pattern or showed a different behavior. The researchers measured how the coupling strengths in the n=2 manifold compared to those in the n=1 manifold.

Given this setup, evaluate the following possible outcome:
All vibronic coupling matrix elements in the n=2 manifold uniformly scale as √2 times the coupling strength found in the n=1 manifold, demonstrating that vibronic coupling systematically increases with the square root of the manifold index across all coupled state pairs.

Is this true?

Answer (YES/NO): NO